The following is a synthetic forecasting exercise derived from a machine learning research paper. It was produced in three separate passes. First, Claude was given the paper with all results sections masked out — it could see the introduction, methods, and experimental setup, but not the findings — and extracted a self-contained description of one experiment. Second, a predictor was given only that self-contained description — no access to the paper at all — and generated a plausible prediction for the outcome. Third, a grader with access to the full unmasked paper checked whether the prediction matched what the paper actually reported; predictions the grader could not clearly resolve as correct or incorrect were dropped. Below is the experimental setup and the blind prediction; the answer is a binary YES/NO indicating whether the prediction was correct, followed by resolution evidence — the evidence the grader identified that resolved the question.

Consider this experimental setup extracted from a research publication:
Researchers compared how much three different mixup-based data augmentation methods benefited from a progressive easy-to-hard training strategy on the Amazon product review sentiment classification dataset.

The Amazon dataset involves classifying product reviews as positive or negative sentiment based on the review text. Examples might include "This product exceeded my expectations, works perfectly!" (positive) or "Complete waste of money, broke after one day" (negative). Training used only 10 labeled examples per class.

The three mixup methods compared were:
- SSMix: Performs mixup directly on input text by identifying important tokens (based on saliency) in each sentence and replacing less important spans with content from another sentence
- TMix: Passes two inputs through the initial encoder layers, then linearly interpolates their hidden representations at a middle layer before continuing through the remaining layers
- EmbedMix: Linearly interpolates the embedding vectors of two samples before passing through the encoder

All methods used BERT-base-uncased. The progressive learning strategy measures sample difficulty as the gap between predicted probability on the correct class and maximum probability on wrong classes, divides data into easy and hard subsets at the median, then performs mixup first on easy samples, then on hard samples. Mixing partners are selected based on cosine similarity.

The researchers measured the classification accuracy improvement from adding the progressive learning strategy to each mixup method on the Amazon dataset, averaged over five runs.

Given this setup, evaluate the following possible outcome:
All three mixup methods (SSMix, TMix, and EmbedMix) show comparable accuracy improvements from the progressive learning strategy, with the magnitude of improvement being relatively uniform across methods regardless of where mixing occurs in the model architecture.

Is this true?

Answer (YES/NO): NO